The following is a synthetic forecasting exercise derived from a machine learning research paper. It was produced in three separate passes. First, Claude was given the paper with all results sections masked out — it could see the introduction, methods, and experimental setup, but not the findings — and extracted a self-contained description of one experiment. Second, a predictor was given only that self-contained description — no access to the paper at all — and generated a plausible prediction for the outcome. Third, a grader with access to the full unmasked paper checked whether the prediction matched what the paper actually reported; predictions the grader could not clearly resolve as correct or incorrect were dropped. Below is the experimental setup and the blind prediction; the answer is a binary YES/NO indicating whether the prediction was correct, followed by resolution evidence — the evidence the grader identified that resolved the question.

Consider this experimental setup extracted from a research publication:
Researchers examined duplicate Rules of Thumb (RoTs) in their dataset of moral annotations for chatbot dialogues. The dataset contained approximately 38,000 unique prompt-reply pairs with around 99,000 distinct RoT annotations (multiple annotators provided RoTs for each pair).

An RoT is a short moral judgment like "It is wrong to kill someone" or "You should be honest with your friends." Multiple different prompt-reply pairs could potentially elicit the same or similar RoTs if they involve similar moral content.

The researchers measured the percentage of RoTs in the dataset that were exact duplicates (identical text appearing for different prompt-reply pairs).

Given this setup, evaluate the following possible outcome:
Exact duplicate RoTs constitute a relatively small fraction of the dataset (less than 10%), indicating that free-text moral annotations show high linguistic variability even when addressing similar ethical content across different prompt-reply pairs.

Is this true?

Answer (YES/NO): NO